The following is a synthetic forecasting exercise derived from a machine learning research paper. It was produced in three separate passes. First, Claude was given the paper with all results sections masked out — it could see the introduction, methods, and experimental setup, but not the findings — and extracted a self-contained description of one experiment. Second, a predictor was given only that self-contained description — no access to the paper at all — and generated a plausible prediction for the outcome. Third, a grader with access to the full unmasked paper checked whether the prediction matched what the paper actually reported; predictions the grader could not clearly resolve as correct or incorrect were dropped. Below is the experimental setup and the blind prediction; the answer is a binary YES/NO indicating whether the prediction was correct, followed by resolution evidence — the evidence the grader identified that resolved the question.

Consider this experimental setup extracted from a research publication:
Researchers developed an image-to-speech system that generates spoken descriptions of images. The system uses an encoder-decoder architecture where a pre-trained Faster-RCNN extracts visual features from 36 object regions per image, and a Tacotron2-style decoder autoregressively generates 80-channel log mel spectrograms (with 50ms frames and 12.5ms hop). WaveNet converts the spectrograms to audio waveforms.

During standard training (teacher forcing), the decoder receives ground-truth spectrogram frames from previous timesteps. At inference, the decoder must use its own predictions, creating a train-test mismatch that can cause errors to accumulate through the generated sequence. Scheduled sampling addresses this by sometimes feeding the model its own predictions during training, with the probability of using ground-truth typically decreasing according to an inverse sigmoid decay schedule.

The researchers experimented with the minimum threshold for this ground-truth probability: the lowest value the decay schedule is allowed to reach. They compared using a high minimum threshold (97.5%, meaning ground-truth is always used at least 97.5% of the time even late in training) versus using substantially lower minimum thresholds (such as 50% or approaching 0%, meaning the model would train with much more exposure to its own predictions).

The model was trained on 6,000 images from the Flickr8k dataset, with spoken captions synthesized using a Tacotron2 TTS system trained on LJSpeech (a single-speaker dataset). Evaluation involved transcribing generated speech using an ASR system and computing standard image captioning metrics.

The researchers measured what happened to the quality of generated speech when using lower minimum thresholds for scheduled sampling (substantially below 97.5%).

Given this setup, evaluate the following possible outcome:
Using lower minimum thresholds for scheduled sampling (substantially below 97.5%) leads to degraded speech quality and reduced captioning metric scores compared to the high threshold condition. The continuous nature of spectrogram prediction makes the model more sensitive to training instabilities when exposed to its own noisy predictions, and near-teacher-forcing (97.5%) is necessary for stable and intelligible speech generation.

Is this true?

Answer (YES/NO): YES